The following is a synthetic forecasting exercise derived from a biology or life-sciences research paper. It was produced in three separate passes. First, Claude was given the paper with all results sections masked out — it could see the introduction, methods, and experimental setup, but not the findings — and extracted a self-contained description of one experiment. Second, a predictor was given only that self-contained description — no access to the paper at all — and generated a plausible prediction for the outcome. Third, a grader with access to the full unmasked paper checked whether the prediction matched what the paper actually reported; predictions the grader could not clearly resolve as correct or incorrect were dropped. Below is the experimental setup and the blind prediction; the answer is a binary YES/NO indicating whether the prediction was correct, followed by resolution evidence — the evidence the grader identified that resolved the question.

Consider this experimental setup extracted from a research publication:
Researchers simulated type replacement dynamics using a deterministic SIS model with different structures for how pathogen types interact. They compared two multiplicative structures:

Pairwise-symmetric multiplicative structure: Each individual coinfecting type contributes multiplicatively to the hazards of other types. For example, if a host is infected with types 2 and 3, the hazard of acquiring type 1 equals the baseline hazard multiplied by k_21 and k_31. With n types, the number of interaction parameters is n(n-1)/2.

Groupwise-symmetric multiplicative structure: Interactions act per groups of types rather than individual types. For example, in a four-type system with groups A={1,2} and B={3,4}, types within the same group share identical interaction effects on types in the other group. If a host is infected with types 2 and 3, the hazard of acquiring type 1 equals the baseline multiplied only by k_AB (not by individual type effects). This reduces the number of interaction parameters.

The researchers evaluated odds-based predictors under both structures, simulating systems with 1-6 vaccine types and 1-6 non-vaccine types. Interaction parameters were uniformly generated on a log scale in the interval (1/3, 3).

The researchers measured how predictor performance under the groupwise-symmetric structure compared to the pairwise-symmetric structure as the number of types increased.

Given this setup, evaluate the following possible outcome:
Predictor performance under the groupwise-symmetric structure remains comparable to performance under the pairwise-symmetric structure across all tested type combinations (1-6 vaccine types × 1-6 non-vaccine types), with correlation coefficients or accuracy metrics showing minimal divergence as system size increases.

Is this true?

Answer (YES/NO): NO